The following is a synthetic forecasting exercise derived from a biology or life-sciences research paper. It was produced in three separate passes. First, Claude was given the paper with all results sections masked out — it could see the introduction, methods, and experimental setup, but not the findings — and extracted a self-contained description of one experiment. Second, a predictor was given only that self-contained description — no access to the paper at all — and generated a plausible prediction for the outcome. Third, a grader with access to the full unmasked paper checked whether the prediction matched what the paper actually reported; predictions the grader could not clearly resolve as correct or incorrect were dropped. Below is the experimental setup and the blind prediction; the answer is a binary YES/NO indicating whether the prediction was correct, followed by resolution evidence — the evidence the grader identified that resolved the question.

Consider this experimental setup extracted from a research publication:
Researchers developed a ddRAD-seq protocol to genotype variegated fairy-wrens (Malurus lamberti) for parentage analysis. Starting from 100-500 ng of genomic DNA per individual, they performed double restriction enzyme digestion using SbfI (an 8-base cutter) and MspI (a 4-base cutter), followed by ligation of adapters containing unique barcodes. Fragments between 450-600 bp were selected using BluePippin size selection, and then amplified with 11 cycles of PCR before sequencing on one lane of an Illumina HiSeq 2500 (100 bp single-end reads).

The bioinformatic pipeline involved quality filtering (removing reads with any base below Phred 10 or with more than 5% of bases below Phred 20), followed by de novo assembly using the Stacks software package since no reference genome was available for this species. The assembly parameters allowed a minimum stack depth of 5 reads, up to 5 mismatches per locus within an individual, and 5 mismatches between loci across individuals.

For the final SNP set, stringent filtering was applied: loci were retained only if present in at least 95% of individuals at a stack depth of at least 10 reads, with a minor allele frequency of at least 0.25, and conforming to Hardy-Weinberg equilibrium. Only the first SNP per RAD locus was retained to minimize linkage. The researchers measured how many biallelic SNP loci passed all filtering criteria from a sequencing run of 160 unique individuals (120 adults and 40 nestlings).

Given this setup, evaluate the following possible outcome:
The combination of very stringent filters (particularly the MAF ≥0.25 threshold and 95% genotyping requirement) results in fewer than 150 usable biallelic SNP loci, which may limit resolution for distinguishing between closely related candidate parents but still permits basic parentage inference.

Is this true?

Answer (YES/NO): NO